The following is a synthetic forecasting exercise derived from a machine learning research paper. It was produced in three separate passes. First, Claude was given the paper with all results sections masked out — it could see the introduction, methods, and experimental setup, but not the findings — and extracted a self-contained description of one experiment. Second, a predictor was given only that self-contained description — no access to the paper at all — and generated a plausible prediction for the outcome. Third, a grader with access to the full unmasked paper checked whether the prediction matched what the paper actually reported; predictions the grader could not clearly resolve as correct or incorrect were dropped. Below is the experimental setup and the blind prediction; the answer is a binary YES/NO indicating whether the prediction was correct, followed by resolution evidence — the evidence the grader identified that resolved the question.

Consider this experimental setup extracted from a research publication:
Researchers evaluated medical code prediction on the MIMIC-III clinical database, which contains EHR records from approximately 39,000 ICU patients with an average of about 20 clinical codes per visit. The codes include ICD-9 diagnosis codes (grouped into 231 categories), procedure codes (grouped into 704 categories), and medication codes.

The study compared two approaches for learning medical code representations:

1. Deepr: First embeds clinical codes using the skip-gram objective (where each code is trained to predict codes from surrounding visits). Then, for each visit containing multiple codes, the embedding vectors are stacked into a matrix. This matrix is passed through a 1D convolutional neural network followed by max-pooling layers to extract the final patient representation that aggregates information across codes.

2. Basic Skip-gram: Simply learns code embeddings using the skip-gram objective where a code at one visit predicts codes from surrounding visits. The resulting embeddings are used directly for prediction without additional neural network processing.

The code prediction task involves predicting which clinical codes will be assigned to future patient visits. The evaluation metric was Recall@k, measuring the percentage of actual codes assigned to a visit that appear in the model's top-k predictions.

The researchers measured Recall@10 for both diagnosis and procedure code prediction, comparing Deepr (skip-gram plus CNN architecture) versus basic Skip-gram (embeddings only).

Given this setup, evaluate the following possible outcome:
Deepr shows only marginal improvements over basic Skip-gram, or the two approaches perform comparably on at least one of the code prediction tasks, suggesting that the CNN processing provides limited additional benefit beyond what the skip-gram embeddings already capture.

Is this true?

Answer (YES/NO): YES